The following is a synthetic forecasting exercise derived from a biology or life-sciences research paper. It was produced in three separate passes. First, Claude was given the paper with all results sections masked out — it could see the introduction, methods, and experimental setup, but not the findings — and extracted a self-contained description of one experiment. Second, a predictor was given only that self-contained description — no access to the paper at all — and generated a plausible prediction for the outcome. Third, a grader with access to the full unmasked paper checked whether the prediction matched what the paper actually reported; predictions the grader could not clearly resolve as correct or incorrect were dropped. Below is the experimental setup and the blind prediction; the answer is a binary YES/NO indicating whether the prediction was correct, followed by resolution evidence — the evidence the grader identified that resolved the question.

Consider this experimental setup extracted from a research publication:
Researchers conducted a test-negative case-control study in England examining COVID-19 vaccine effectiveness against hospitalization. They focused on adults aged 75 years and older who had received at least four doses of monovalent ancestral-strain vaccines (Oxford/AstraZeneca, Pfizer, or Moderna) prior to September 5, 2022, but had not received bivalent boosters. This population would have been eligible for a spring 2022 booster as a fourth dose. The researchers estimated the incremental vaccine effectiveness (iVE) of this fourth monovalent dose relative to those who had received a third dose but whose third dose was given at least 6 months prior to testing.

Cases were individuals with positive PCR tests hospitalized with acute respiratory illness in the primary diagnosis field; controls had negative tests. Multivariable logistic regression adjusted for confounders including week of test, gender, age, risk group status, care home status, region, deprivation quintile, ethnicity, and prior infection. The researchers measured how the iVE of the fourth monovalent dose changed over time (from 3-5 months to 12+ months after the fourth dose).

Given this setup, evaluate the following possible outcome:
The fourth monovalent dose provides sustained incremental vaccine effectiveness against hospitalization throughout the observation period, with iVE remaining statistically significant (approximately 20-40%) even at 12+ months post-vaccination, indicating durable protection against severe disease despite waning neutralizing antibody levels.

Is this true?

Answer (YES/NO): NO